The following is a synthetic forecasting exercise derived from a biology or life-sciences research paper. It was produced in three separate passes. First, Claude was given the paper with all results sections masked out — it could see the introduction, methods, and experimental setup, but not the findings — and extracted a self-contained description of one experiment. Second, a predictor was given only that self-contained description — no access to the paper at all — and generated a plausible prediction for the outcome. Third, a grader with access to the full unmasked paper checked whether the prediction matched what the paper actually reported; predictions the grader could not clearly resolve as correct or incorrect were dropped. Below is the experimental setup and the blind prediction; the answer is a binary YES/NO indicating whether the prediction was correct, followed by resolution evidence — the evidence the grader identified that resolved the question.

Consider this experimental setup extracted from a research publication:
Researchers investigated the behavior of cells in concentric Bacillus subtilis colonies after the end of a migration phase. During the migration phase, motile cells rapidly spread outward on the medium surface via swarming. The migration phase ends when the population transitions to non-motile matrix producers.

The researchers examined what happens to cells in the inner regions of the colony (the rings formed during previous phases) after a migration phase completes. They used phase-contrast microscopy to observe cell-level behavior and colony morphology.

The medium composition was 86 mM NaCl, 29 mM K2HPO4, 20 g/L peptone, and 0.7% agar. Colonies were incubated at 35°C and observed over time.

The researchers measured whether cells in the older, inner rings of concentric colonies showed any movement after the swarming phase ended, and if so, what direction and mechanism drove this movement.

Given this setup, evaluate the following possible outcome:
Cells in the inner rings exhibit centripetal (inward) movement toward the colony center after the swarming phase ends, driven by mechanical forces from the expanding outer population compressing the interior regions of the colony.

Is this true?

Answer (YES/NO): NO